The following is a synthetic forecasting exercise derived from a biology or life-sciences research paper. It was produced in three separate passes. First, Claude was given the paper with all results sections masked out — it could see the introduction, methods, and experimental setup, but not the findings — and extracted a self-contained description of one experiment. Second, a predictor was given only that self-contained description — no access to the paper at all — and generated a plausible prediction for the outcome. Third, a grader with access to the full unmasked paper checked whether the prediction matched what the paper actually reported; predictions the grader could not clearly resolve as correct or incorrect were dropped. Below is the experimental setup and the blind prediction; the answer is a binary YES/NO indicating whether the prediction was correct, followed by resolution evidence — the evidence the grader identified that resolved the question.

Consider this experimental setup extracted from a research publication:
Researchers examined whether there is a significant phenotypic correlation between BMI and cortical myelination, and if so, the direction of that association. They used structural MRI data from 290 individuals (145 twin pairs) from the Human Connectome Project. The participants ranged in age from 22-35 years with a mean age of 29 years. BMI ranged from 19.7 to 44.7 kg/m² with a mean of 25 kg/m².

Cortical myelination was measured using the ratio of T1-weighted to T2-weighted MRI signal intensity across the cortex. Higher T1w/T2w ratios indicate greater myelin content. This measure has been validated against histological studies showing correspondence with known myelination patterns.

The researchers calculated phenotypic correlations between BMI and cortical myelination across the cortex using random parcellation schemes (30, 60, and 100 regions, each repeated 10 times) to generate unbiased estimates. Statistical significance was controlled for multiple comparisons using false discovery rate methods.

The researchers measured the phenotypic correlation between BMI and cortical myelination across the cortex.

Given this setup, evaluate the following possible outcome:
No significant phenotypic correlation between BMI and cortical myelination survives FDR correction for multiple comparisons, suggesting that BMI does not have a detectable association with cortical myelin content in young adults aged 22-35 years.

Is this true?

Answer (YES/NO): NO